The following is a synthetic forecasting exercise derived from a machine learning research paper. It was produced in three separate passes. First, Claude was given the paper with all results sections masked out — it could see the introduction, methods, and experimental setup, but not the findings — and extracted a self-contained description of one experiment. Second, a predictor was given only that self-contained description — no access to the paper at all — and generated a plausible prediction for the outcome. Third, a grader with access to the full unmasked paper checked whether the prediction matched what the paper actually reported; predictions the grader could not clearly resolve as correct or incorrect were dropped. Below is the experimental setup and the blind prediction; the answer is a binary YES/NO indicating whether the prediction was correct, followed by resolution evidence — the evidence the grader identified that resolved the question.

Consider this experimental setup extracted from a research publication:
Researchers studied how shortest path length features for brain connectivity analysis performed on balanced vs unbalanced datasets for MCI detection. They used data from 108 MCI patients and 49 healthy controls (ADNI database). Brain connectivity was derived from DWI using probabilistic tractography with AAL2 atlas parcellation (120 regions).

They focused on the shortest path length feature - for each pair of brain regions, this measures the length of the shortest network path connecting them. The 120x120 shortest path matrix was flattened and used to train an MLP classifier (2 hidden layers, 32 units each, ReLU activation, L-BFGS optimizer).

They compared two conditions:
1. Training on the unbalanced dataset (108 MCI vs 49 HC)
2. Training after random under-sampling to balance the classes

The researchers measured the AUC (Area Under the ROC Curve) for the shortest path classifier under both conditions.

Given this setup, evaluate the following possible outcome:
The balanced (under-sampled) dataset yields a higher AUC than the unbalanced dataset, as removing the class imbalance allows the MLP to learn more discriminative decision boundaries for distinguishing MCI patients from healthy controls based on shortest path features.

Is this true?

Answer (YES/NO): YES